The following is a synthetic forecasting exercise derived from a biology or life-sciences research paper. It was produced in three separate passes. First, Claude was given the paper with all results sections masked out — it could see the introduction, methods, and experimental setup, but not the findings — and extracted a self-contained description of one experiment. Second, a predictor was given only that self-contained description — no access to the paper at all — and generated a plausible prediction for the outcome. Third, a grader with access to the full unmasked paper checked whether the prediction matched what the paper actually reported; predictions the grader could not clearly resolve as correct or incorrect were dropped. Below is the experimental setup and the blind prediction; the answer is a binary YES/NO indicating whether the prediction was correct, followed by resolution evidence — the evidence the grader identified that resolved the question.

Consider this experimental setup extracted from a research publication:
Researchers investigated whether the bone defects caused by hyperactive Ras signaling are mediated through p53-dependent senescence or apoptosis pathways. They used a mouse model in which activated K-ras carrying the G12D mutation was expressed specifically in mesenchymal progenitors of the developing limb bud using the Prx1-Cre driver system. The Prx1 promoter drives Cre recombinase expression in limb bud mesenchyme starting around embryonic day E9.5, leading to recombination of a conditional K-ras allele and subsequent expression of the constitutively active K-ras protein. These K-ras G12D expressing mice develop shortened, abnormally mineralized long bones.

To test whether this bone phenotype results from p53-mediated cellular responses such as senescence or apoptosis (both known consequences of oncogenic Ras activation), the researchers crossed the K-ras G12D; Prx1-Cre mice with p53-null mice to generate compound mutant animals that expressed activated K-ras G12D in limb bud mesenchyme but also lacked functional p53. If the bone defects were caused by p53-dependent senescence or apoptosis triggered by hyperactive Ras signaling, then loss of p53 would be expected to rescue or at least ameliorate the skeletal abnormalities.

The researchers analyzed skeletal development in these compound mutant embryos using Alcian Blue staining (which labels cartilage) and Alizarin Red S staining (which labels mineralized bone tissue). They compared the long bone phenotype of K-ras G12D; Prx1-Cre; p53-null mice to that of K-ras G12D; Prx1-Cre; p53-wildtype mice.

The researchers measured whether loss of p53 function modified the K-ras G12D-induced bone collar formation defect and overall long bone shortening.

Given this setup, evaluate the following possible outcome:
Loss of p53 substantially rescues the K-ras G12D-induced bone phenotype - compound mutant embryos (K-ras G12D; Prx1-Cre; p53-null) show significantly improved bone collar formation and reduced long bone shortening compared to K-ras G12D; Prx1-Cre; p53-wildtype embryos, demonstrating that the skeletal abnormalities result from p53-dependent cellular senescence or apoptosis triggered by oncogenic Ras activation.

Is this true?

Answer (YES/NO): NO